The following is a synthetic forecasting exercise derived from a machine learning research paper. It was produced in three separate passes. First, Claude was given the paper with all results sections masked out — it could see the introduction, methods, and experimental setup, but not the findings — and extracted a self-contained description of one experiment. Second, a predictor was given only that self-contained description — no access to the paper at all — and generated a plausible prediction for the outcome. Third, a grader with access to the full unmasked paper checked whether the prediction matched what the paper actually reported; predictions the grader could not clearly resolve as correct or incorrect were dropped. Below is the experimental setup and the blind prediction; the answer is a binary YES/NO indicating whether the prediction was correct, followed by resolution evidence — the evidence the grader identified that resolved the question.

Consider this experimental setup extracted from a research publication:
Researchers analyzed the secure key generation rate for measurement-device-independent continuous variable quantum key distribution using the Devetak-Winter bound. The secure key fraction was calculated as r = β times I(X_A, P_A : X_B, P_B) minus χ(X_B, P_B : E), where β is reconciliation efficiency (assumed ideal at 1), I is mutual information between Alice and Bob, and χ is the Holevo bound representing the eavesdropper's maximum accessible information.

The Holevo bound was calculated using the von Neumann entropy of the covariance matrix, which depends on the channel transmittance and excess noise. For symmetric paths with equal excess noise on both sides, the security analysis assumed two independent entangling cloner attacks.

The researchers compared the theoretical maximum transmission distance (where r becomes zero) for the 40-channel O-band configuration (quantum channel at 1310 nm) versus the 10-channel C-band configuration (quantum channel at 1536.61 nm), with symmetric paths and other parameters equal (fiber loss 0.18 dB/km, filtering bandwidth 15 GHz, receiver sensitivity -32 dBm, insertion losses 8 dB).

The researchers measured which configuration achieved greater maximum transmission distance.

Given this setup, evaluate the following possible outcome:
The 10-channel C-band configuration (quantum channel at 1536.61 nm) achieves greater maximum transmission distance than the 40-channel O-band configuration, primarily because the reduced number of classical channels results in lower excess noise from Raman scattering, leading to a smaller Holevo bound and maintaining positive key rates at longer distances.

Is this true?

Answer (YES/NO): NO